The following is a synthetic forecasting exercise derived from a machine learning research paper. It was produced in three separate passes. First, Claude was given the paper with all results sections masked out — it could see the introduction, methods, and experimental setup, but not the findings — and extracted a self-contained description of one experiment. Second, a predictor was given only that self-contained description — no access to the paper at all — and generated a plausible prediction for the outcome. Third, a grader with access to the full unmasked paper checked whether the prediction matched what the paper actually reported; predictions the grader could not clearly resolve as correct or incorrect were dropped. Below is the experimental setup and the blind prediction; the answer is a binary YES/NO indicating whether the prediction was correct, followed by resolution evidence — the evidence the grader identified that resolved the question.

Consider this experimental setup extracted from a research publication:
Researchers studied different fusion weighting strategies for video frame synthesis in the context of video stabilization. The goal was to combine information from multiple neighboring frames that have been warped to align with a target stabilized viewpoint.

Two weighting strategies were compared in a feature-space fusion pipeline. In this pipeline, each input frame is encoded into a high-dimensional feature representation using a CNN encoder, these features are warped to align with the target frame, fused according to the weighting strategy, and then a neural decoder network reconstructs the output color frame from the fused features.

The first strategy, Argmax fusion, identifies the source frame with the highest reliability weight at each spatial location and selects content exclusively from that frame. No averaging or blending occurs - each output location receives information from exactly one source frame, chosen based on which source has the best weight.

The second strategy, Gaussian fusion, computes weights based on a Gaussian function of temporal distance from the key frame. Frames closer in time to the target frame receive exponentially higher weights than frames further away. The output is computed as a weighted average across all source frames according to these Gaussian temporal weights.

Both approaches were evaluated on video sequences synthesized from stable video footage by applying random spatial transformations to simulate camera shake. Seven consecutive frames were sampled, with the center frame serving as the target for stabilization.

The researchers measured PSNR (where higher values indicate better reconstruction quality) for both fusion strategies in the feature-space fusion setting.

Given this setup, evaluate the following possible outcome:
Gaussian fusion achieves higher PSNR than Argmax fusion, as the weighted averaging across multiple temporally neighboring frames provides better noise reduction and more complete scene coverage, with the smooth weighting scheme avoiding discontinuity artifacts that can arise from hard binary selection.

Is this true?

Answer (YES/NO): NO